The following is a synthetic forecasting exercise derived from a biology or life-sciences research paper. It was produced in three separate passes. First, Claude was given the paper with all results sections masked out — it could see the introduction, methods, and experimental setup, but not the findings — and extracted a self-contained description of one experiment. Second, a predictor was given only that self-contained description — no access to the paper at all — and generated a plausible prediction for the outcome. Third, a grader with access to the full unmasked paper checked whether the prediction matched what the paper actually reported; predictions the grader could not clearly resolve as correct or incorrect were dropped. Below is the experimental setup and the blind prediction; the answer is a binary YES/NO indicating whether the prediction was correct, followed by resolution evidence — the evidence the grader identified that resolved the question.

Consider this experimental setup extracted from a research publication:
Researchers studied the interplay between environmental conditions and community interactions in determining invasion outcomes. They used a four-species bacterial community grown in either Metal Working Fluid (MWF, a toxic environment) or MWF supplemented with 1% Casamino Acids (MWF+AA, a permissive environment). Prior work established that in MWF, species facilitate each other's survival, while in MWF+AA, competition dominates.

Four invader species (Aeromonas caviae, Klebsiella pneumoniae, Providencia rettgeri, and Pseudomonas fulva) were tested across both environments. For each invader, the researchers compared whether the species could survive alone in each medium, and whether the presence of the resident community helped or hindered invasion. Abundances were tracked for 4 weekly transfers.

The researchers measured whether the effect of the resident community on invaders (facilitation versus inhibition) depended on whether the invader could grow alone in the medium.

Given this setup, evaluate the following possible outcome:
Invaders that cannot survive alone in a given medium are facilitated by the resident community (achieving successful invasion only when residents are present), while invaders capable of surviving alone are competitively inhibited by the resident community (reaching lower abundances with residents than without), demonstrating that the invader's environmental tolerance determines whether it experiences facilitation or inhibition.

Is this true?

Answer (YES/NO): YES